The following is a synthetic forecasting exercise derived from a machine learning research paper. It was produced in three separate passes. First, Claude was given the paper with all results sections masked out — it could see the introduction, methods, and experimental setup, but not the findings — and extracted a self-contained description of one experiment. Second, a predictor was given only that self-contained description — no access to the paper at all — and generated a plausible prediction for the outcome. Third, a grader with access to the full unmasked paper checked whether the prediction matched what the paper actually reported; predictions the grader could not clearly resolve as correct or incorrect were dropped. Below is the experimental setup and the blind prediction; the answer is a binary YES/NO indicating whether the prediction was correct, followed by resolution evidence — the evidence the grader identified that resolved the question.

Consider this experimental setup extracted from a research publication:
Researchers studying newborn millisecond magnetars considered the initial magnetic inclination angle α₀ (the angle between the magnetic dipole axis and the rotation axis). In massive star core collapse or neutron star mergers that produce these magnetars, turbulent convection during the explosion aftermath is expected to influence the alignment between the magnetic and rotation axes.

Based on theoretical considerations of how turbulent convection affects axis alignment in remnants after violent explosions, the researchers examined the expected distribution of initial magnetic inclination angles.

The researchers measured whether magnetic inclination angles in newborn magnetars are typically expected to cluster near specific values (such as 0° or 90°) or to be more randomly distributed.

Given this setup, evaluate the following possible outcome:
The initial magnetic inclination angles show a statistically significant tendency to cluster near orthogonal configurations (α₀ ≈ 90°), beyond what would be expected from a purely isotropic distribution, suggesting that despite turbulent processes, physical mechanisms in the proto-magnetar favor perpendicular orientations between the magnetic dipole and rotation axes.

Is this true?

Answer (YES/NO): NO